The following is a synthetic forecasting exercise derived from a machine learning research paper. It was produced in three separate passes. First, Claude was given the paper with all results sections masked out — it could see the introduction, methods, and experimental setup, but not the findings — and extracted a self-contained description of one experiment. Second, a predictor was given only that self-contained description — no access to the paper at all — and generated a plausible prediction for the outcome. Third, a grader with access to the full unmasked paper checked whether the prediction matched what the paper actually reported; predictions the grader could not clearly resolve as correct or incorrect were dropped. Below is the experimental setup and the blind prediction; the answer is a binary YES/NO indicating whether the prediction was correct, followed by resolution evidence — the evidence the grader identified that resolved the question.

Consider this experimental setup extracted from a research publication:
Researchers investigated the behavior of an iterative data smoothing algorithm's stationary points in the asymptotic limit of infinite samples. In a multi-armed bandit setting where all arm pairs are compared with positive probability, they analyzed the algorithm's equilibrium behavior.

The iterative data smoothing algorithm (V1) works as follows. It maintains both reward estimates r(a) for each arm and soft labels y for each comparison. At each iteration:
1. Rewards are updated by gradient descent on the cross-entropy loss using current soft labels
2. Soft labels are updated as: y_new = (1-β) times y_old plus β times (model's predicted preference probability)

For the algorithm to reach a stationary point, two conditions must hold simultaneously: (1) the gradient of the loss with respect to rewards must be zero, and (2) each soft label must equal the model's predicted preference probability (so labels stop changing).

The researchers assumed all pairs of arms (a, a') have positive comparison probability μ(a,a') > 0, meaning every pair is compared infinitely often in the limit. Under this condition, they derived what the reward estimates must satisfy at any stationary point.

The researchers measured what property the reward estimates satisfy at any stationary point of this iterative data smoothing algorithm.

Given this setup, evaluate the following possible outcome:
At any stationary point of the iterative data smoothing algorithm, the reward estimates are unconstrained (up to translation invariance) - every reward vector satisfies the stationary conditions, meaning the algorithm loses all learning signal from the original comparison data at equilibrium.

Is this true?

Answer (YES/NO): NO